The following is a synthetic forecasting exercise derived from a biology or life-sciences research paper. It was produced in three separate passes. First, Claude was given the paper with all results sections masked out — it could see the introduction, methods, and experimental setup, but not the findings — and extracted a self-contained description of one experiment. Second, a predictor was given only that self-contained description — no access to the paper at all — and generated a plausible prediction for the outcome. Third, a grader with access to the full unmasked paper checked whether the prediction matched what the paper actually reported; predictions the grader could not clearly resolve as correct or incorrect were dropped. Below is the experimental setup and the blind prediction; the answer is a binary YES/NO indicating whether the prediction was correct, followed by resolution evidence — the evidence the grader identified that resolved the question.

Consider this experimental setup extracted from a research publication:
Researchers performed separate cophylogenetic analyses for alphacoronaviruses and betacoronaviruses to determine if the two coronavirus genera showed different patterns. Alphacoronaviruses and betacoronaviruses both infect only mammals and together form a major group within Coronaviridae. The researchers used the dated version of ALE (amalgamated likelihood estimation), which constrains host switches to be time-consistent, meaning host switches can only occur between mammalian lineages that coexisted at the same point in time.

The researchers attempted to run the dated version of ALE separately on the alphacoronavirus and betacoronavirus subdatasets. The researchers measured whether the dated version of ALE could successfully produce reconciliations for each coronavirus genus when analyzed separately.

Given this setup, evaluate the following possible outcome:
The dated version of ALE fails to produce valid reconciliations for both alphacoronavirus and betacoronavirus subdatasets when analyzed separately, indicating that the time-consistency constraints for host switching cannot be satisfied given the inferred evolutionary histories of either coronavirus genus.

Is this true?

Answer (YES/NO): NO